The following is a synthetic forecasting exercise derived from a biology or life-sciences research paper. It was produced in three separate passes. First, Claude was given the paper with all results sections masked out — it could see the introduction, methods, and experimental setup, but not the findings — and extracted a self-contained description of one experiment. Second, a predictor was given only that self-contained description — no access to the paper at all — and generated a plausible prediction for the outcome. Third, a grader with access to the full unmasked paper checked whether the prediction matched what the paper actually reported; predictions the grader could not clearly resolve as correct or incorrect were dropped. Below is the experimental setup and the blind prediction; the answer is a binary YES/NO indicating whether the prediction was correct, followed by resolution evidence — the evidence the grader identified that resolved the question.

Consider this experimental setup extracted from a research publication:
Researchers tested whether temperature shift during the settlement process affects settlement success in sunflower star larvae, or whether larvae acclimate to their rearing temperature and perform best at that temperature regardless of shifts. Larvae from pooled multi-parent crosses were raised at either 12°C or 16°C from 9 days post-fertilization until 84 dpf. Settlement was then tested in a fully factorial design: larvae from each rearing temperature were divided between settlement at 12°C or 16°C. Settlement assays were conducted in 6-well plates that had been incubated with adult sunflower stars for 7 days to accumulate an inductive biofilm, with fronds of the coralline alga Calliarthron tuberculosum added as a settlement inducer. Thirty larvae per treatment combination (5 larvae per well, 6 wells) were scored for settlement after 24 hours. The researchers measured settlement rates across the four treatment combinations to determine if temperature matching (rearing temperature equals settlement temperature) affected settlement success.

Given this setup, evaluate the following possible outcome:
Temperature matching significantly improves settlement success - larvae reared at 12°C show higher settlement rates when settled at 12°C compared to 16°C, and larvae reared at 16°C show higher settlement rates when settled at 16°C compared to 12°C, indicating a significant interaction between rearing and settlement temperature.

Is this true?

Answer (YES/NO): NO